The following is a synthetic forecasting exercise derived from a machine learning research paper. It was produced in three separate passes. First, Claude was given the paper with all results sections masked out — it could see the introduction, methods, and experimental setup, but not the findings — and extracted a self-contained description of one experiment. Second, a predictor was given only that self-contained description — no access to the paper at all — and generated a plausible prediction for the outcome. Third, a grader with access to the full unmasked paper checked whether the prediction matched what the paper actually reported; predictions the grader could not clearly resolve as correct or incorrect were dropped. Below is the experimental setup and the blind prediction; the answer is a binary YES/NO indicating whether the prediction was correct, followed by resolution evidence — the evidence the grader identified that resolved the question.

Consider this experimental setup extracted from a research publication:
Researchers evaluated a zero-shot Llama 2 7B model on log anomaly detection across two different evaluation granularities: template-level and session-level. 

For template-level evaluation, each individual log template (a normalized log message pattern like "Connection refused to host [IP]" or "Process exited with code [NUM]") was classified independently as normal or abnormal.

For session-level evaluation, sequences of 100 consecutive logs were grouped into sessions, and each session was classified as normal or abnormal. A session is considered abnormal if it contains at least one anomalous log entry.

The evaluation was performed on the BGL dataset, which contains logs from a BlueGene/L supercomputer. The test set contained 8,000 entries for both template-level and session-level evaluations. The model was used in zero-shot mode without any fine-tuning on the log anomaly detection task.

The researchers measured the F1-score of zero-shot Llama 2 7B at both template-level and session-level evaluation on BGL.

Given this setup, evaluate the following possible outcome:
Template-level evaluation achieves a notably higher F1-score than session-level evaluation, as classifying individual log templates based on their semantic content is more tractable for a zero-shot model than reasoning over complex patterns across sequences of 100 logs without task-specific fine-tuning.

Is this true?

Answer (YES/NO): NO